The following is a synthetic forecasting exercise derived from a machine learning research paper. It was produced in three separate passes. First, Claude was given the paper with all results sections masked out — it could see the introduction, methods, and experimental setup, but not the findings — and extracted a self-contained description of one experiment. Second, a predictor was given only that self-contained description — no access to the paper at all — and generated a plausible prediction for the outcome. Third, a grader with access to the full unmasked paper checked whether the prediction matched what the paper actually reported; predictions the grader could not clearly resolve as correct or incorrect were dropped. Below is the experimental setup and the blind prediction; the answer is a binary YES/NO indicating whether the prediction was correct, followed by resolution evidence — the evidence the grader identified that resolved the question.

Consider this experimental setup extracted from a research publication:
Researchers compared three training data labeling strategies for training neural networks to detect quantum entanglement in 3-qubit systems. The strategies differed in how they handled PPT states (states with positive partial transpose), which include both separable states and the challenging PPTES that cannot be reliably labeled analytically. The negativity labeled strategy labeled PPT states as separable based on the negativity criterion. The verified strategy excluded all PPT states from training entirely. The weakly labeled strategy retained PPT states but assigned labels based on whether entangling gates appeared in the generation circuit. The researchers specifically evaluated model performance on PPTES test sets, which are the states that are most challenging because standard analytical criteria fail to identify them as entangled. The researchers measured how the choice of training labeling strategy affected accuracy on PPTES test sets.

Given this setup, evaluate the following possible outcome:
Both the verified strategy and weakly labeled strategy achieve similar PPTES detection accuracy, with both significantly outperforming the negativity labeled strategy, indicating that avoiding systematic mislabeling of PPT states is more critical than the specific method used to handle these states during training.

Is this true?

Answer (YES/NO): NO